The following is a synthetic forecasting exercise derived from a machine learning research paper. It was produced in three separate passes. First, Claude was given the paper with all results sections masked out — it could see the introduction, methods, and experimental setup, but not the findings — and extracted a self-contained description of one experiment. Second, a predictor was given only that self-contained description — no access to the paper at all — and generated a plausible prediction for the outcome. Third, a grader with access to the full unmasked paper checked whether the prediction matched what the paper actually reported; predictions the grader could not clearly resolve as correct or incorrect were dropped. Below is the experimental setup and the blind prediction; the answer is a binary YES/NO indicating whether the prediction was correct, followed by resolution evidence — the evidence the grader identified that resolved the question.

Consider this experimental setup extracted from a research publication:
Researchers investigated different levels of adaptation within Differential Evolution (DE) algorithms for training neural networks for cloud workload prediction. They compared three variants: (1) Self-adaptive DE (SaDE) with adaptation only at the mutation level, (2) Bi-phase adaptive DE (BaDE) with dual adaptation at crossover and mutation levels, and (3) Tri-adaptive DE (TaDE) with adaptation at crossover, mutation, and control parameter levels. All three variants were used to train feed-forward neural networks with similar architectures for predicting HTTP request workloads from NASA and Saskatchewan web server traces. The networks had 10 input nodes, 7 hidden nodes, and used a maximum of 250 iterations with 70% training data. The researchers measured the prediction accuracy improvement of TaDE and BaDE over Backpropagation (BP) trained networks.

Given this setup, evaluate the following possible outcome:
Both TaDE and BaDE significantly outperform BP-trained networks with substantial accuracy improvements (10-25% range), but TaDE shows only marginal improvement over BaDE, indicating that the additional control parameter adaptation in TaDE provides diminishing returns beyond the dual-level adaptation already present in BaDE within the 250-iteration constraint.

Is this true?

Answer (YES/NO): NO